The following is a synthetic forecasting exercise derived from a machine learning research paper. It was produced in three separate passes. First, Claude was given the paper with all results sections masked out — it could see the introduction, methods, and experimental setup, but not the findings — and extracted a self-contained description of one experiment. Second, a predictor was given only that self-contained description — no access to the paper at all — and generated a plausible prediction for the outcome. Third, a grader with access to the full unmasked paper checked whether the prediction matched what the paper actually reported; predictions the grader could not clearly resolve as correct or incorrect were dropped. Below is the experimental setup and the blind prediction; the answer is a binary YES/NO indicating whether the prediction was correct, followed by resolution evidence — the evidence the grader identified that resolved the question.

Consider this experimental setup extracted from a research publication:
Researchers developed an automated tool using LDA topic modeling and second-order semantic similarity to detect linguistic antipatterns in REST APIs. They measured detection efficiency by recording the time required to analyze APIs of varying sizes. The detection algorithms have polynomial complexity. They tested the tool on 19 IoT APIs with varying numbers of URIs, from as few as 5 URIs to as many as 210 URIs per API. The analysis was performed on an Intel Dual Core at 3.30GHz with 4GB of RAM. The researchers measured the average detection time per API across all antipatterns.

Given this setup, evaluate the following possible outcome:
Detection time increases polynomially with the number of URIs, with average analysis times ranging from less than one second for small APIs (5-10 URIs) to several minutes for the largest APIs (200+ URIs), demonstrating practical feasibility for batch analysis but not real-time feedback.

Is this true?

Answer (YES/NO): NO